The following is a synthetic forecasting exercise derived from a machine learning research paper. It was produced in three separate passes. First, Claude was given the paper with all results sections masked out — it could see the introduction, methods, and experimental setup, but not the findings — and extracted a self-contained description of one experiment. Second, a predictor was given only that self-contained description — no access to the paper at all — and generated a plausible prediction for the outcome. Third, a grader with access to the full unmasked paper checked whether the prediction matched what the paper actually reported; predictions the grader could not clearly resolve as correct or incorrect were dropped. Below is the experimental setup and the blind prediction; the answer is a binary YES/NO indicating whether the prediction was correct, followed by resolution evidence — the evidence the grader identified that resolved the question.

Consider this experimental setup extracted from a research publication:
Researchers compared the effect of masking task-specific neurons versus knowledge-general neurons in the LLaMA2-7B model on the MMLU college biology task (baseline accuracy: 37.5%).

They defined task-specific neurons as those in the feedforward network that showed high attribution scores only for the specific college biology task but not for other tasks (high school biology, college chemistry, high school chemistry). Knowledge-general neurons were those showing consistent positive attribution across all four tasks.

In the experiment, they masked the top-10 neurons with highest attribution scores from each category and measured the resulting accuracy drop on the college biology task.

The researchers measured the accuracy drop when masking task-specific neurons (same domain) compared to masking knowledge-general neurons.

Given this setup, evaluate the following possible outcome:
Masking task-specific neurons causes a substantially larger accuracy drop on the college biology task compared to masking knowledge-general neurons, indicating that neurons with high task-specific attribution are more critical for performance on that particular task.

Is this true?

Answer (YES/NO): NO